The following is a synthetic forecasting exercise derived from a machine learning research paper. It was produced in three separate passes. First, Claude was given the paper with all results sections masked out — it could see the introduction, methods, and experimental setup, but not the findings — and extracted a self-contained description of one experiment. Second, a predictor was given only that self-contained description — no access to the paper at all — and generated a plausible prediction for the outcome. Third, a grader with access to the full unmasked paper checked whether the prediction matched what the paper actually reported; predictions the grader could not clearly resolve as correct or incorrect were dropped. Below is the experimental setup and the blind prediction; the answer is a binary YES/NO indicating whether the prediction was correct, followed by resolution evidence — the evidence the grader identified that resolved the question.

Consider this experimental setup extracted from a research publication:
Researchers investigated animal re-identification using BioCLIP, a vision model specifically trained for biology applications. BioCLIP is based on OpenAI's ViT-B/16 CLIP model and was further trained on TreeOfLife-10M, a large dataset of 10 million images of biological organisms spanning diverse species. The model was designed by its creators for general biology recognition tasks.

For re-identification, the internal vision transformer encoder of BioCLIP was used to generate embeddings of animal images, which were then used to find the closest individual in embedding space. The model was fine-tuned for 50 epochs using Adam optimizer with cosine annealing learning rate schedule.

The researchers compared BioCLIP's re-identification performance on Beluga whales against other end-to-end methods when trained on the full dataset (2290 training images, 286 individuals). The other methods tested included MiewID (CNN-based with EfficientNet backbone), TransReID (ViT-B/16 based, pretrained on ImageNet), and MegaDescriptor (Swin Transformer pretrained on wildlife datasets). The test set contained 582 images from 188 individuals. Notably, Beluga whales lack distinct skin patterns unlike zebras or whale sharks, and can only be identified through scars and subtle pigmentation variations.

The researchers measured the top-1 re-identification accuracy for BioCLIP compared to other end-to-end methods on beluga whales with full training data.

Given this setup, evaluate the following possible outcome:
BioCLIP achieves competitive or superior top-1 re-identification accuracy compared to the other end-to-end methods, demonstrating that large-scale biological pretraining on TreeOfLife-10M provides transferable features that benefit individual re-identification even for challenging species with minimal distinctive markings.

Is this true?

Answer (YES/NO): NO